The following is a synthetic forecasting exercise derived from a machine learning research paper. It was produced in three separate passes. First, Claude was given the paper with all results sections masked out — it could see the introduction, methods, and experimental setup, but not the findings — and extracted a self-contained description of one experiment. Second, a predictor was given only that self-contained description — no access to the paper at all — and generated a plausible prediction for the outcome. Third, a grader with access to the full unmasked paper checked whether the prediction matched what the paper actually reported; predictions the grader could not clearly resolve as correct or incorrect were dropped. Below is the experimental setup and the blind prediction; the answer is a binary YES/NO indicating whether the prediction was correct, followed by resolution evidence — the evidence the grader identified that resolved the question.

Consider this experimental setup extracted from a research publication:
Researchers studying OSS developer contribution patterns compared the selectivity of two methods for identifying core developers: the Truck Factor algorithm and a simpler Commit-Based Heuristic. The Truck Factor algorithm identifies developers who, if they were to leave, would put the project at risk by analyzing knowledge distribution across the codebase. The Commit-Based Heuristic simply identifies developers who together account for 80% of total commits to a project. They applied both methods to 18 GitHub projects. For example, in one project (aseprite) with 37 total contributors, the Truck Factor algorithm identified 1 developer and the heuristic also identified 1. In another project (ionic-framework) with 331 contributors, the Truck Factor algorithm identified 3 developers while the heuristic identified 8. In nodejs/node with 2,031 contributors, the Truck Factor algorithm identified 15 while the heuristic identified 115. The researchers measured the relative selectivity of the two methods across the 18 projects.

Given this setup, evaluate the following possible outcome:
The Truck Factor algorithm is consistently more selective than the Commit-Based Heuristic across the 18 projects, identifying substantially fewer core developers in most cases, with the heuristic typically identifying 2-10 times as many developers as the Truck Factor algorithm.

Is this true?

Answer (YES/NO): NO